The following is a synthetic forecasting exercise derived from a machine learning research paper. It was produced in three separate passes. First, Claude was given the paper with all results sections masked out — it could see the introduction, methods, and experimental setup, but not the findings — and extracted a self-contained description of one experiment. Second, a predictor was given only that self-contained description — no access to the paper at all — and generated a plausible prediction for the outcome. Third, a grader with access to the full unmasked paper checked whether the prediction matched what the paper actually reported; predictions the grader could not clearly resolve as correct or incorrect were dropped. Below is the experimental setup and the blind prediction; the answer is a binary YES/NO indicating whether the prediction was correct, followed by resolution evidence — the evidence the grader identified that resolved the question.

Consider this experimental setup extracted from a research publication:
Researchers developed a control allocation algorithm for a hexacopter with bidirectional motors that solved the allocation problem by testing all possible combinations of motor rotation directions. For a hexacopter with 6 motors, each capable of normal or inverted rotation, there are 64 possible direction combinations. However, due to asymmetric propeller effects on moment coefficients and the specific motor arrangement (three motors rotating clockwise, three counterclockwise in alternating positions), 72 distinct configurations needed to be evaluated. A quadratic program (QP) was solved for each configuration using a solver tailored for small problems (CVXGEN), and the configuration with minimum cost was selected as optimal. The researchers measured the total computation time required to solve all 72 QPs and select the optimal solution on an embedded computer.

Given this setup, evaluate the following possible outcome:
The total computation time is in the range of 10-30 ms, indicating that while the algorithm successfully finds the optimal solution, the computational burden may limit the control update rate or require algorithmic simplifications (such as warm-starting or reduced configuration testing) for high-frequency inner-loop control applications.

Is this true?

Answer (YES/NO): NO